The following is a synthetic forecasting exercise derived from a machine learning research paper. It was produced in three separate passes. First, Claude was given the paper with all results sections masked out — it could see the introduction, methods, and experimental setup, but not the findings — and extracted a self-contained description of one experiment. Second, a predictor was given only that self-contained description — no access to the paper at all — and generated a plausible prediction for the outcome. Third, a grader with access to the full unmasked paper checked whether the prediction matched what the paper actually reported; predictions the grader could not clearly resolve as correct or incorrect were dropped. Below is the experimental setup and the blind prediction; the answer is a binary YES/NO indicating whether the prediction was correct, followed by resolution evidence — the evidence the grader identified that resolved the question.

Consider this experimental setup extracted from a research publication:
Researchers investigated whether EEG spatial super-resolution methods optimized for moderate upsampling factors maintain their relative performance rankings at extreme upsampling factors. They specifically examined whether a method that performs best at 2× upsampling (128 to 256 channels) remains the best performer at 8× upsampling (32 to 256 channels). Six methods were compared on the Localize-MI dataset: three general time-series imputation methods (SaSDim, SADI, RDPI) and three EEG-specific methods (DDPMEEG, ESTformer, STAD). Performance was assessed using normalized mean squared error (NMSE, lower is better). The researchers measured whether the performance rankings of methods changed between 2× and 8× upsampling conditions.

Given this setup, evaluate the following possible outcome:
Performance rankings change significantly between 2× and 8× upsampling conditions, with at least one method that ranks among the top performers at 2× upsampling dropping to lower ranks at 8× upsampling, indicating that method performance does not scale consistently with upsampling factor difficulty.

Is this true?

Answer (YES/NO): NO